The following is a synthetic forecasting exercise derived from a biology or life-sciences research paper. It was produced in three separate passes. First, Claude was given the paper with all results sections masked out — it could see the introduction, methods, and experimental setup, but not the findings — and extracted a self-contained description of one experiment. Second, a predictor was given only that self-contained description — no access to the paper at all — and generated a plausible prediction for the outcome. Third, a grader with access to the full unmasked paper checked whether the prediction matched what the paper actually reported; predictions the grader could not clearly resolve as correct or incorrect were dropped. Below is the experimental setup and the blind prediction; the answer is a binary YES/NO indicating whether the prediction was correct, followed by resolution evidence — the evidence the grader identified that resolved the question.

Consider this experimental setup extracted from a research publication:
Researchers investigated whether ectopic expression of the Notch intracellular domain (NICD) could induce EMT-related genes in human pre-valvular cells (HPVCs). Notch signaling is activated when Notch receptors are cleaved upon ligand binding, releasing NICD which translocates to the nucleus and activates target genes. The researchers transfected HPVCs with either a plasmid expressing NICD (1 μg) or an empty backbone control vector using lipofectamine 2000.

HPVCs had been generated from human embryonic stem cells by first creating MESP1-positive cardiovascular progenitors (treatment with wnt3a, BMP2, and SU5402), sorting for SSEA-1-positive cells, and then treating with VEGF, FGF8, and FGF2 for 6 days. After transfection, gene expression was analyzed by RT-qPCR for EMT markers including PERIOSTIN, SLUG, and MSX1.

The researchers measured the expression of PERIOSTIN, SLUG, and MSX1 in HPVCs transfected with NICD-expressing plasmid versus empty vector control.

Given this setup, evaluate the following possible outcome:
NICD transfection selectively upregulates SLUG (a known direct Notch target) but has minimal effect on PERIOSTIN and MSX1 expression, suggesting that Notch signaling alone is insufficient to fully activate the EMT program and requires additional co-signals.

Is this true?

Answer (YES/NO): NO